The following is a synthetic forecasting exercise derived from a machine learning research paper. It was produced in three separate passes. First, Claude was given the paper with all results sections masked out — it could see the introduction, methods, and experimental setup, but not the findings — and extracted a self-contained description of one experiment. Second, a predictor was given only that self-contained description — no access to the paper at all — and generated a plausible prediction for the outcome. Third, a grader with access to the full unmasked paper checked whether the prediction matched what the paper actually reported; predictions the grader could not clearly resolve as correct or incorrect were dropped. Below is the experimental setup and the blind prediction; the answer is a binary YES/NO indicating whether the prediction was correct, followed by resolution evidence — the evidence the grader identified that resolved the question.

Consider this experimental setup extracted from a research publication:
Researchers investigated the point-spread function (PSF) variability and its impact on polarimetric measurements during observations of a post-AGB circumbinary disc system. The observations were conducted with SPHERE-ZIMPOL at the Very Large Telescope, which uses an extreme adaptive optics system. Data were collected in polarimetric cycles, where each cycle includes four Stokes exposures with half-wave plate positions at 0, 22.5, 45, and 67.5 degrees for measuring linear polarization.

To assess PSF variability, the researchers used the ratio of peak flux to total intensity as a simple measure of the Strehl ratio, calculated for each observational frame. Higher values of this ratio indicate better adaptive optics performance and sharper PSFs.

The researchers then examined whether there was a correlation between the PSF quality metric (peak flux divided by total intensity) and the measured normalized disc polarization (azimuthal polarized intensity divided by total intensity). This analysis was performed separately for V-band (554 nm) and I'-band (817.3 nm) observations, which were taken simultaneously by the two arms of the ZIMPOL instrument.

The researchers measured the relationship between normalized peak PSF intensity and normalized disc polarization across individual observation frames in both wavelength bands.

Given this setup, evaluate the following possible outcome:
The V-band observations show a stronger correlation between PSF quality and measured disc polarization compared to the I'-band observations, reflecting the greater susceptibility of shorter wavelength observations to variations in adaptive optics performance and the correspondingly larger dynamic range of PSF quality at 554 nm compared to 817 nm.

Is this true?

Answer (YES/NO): NO